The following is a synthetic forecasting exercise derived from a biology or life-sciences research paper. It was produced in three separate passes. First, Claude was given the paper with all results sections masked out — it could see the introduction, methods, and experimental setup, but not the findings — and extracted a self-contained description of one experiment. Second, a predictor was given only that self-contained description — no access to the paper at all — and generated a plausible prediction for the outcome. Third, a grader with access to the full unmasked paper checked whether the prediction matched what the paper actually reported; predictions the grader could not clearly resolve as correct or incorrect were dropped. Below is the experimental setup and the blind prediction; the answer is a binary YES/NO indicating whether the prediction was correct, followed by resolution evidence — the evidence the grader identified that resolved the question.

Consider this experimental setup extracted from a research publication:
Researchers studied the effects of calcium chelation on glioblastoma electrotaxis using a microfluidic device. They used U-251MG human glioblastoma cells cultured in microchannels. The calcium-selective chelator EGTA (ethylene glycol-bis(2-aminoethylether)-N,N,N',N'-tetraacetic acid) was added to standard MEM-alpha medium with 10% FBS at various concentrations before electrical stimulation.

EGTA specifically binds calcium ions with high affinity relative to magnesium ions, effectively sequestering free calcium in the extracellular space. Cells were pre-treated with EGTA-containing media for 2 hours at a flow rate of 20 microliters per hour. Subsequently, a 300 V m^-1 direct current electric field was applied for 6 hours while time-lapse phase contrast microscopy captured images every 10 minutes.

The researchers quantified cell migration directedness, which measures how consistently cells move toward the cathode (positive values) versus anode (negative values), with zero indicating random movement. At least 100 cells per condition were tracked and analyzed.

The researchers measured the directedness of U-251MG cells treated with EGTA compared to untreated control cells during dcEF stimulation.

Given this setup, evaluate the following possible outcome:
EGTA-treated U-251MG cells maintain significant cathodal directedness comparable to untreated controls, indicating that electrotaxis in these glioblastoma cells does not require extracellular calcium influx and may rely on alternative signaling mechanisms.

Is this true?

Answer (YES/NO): NO